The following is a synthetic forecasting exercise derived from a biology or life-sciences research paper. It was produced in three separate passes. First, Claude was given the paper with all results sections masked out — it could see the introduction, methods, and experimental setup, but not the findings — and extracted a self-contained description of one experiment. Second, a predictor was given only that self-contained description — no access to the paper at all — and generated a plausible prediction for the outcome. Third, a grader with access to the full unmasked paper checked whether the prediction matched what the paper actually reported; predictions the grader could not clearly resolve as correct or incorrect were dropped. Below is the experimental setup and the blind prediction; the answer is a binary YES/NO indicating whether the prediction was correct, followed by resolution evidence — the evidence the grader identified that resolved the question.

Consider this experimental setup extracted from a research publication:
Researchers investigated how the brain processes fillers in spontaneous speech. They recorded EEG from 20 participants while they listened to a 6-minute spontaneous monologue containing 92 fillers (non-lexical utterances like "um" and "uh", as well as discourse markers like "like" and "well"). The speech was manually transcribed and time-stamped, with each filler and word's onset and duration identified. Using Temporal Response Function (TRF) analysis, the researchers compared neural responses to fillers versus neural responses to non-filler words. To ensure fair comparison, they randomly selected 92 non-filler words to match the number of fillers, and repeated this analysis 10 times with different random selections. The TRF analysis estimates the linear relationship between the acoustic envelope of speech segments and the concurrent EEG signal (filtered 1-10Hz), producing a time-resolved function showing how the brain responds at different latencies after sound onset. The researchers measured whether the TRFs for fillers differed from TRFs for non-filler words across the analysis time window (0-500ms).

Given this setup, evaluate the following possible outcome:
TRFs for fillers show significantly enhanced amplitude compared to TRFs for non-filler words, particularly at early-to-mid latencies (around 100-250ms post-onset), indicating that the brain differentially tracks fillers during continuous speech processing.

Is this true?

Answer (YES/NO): NO